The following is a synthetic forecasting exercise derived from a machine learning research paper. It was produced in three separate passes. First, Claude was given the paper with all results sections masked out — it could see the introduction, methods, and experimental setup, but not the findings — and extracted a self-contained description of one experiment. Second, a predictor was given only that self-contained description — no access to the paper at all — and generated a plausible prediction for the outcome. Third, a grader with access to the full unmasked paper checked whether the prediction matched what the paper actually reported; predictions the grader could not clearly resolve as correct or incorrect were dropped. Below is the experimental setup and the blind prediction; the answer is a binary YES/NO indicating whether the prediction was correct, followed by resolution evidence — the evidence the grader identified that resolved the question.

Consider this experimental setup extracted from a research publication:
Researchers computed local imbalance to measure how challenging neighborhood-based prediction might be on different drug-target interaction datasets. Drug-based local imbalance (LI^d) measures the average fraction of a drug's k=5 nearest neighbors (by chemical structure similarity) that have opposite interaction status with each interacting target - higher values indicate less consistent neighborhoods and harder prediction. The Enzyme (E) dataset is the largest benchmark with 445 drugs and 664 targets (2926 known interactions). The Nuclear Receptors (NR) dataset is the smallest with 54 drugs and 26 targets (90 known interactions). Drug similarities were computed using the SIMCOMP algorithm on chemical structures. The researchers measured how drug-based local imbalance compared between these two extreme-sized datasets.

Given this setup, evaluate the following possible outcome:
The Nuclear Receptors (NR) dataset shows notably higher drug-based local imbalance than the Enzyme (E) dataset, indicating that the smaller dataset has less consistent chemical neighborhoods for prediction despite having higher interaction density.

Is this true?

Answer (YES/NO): NO